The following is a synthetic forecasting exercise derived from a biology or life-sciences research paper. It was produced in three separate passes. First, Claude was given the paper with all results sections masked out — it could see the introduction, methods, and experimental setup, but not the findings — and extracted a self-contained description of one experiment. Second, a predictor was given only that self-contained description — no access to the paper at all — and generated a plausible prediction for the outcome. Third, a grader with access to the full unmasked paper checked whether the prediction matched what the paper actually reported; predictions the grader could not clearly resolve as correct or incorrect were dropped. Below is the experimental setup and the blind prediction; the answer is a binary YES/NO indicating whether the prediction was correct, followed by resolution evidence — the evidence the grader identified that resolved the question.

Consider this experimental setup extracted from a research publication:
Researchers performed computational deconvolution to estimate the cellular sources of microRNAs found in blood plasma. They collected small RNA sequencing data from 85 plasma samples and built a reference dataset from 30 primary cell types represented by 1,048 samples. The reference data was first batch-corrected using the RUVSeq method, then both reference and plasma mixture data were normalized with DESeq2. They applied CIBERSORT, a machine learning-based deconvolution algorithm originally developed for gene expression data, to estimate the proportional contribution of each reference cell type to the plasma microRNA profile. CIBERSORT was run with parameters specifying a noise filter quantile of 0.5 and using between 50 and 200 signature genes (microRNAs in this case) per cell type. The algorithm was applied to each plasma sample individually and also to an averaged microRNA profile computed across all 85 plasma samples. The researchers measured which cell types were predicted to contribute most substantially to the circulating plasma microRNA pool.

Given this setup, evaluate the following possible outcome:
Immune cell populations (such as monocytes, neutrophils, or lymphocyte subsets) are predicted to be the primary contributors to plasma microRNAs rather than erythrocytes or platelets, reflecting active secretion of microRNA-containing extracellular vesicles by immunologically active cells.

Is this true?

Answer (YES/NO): NO